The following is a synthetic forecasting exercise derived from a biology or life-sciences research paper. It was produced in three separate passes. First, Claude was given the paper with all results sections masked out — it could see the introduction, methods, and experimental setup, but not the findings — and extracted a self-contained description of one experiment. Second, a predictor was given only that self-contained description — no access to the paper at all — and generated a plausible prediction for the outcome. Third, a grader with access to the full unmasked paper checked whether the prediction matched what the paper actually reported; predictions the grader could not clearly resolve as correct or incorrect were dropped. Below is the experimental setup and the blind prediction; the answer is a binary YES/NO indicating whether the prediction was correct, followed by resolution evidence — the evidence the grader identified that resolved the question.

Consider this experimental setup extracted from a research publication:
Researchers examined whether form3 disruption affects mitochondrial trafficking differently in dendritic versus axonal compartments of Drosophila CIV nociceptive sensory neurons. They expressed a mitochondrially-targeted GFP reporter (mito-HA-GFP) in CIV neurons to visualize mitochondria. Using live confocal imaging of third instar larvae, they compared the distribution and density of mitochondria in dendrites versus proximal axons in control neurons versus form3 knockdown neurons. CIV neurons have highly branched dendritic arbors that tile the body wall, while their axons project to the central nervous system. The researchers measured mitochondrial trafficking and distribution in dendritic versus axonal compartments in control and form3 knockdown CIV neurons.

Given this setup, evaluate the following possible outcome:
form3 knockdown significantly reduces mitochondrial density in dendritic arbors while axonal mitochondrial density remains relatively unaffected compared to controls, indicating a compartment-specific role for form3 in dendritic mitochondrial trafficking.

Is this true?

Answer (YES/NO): YES